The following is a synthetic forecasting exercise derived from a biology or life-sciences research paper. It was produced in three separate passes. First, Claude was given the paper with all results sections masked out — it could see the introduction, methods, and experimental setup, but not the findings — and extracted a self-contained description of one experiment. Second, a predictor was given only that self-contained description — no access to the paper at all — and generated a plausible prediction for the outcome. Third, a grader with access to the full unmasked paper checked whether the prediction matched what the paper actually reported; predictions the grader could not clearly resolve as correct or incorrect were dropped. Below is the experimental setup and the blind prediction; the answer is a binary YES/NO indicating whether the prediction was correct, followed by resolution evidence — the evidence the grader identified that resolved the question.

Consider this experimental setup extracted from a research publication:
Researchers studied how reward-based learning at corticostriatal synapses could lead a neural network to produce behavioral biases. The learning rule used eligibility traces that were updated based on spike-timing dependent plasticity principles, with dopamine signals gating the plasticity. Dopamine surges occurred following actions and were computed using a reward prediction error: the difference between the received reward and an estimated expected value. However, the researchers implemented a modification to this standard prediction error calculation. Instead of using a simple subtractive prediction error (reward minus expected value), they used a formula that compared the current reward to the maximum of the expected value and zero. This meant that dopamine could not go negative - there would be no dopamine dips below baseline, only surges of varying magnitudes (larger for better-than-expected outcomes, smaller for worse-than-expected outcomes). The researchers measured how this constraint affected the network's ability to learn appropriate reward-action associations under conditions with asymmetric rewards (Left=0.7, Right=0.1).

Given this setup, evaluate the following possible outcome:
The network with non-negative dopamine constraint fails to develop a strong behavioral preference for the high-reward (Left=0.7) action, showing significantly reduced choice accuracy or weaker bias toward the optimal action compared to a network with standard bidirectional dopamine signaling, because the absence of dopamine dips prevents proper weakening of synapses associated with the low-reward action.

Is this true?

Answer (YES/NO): NO